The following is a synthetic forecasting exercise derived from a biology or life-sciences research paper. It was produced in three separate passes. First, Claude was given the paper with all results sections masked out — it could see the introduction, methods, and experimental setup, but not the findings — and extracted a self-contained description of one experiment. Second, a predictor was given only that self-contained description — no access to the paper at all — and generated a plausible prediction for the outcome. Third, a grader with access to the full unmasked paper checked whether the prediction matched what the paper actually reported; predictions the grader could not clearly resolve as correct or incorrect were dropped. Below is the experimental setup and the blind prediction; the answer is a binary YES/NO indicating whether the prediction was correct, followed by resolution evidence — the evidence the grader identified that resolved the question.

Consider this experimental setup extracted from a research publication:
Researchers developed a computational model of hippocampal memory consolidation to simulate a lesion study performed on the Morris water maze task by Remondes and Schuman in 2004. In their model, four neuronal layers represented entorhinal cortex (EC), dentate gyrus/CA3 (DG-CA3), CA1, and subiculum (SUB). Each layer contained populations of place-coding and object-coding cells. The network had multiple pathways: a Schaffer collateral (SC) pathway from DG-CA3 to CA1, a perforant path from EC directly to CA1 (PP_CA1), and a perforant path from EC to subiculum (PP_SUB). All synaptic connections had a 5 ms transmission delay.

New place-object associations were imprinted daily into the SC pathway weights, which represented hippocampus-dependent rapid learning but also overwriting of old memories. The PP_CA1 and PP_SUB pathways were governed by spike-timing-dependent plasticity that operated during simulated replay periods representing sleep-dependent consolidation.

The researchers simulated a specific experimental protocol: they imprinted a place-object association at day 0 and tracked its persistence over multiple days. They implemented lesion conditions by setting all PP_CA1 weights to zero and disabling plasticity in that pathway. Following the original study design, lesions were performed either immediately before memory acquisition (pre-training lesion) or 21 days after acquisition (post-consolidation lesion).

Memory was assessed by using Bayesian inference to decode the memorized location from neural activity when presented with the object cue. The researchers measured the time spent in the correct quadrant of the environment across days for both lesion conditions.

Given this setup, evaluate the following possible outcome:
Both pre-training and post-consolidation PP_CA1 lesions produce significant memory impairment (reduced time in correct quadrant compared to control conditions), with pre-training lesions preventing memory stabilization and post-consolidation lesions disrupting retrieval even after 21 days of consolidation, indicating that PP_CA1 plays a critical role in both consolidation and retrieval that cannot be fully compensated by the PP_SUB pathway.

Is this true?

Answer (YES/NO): NO